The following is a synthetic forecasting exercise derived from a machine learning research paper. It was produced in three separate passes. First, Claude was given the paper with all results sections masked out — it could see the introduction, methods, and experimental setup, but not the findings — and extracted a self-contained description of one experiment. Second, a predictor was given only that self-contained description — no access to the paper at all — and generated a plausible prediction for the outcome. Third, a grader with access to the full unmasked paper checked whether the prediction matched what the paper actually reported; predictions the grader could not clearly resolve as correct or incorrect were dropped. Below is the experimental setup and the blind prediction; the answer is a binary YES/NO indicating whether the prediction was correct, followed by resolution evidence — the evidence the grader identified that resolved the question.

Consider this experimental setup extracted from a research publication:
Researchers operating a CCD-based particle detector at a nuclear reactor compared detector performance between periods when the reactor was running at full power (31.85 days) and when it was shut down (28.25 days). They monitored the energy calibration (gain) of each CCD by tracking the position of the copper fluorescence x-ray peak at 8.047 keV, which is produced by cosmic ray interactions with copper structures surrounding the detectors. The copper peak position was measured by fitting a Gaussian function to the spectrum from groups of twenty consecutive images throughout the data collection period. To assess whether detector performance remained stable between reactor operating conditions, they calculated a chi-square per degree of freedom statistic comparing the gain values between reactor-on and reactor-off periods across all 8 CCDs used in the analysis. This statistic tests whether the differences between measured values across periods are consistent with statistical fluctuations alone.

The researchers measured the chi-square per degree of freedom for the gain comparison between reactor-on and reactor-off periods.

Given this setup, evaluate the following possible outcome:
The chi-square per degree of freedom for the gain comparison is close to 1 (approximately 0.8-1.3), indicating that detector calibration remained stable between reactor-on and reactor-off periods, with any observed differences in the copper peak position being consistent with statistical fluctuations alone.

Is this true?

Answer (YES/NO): YES